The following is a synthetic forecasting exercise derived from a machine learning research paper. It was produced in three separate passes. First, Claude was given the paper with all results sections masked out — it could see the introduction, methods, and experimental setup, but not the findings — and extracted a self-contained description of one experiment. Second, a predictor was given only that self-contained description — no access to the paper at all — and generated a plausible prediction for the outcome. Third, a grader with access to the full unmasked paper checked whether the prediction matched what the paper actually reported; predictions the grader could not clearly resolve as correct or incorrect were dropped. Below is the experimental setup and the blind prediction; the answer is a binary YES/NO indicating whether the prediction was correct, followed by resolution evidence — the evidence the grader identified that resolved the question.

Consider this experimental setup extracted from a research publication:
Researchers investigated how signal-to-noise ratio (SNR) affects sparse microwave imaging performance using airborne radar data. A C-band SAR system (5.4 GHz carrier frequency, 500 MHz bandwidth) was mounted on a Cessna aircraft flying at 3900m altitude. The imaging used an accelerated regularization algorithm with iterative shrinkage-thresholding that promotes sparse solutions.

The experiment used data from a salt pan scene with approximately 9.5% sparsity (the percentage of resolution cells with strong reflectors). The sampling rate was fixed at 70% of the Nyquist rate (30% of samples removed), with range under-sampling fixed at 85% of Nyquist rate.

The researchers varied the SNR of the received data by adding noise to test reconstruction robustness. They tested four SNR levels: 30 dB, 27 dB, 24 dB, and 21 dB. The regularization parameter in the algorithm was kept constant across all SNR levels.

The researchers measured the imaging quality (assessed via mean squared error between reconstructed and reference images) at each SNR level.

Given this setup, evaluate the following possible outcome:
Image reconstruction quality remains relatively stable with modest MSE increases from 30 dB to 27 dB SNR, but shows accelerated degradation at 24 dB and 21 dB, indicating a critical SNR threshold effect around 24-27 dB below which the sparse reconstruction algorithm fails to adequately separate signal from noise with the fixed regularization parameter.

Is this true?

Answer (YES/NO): YES